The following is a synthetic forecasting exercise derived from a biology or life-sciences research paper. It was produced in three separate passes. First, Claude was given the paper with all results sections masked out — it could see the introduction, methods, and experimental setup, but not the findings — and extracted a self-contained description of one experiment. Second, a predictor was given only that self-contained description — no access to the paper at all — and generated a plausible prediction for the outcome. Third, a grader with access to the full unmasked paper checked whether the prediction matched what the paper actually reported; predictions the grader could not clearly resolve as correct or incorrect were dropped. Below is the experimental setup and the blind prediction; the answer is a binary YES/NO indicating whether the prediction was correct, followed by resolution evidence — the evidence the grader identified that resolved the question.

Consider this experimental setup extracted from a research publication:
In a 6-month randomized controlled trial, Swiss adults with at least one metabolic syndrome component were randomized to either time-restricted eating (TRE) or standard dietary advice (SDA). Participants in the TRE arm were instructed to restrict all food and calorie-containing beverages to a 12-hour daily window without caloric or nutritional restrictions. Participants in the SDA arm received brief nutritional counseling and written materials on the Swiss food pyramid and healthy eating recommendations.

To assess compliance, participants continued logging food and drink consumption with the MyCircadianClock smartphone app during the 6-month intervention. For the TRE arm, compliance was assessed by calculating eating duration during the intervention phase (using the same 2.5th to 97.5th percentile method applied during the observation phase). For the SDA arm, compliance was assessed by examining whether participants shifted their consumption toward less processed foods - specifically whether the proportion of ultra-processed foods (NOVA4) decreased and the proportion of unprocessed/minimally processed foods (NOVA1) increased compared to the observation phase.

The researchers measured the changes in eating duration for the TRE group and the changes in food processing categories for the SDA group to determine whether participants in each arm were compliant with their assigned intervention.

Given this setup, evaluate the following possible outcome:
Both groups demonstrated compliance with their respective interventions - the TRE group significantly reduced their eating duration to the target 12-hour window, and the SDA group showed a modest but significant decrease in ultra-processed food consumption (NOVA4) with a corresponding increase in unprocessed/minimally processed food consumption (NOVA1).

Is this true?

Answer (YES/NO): YES